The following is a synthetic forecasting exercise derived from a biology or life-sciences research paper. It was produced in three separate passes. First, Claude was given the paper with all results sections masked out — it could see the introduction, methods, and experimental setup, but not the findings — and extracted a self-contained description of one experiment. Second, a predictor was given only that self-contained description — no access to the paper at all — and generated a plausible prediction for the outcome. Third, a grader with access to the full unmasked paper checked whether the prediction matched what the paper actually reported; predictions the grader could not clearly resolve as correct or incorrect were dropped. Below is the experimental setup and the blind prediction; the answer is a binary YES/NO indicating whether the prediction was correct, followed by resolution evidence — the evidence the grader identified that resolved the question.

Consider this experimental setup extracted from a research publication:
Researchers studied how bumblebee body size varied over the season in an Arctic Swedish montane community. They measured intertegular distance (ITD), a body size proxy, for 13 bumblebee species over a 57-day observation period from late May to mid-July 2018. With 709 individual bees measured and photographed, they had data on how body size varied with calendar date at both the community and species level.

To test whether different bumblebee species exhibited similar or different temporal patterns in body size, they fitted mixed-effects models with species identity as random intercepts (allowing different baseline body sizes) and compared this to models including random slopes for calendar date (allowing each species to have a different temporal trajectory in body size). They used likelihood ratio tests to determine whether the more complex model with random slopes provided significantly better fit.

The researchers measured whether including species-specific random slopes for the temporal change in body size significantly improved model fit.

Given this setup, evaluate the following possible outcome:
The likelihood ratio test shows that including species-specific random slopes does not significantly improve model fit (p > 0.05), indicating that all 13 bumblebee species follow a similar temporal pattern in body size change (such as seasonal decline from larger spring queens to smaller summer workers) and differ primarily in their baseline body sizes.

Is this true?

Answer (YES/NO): YES